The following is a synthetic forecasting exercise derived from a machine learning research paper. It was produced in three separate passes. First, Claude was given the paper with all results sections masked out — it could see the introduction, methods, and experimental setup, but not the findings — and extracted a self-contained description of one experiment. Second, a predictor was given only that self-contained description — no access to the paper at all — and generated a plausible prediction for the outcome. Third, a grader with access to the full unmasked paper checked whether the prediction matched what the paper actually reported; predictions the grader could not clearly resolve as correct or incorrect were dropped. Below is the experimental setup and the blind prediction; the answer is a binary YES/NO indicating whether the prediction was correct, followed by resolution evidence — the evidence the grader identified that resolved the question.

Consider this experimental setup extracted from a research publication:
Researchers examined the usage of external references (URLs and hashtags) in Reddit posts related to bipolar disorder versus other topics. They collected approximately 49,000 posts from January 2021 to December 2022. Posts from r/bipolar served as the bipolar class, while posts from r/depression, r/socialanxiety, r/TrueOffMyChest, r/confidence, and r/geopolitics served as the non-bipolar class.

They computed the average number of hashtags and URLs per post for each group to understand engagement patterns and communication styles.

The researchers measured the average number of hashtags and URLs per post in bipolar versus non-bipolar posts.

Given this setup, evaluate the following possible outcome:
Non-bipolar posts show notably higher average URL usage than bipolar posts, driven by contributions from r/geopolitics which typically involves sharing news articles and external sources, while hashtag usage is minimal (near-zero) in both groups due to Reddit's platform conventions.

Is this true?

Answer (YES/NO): NO